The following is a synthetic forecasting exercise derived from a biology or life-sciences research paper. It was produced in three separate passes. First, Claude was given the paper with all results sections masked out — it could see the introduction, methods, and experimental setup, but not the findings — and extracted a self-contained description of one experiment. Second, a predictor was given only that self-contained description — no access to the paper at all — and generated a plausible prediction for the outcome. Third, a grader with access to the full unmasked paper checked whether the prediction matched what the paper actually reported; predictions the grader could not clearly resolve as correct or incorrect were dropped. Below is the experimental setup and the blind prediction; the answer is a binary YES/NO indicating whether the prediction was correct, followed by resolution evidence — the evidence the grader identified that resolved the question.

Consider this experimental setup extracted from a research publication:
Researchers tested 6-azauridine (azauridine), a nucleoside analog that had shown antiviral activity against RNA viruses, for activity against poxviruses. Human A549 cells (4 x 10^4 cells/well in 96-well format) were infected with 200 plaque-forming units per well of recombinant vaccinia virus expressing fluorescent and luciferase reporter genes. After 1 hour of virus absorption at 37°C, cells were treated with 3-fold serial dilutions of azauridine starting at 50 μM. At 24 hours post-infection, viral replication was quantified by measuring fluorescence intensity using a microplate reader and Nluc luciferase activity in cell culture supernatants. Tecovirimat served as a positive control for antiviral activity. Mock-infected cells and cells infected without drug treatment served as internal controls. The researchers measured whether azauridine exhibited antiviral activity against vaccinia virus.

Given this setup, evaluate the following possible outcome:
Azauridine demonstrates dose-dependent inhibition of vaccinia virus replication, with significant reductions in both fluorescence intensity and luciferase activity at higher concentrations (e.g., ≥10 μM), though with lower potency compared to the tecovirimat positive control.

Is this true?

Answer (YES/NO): NO